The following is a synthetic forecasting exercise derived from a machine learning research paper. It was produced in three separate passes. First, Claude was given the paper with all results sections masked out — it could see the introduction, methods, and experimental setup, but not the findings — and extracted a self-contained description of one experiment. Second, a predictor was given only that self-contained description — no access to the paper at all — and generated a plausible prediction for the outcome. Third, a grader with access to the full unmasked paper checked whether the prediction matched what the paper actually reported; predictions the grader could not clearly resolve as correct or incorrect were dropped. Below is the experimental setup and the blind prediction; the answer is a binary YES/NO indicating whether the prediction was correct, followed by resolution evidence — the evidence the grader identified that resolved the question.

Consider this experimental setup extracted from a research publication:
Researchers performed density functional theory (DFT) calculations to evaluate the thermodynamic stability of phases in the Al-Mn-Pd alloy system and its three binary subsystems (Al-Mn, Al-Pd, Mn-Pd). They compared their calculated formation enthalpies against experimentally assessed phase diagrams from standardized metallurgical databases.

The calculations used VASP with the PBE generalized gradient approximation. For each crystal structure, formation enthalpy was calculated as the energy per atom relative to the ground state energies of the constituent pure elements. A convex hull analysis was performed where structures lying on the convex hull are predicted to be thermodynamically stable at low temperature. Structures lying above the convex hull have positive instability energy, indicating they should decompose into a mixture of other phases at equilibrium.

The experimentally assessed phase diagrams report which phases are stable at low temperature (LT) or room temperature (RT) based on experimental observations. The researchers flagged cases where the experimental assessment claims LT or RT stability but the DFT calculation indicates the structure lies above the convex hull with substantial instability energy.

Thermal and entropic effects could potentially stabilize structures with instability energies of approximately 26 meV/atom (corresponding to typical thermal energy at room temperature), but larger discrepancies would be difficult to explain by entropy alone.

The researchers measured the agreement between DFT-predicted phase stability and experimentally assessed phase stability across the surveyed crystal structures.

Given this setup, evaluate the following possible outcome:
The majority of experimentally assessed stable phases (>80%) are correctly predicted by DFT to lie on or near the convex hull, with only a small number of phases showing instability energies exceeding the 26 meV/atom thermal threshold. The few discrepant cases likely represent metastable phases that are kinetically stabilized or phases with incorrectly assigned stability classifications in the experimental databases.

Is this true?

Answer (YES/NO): NO